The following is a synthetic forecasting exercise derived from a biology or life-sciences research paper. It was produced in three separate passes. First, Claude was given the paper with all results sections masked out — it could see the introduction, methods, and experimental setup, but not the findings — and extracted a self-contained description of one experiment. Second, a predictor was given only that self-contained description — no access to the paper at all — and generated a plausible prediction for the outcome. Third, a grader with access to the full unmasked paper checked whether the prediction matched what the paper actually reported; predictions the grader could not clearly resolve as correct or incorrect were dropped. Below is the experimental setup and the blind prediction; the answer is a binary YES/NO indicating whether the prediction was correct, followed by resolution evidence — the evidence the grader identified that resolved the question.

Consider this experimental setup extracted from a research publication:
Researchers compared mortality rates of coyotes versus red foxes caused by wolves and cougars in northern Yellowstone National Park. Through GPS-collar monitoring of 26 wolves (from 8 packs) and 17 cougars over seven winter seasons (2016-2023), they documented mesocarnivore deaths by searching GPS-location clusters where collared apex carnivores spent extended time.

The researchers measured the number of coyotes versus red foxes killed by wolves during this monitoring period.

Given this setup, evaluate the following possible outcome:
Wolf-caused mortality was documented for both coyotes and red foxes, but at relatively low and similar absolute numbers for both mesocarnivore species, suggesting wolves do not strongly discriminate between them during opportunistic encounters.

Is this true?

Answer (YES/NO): NO